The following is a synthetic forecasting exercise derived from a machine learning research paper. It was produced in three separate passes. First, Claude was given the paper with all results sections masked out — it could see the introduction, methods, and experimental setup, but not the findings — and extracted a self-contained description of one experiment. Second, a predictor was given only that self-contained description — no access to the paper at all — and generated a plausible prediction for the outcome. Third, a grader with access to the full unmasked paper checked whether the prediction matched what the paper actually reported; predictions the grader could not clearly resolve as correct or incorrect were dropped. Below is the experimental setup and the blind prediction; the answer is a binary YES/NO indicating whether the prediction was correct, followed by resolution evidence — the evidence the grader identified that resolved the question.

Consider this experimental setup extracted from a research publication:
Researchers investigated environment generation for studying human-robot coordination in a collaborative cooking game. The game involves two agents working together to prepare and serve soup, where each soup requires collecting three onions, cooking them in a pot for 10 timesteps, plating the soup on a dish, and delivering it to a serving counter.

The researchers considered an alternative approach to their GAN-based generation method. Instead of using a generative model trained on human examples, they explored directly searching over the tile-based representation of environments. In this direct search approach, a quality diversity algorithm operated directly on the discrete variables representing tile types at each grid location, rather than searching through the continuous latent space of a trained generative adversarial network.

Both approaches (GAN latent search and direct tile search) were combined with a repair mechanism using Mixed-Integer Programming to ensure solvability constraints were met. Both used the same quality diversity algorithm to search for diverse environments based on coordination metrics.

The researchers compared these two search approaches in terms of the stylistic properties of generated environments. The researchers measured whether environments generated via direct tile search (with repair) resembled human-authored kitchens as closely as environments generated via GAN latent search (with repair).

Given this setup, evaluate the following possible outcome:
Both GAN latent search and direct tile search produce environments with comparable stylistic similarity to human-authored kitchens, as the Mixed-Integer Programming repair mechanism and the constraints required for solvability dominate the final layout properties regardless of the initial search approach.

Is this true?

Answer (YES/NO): NO